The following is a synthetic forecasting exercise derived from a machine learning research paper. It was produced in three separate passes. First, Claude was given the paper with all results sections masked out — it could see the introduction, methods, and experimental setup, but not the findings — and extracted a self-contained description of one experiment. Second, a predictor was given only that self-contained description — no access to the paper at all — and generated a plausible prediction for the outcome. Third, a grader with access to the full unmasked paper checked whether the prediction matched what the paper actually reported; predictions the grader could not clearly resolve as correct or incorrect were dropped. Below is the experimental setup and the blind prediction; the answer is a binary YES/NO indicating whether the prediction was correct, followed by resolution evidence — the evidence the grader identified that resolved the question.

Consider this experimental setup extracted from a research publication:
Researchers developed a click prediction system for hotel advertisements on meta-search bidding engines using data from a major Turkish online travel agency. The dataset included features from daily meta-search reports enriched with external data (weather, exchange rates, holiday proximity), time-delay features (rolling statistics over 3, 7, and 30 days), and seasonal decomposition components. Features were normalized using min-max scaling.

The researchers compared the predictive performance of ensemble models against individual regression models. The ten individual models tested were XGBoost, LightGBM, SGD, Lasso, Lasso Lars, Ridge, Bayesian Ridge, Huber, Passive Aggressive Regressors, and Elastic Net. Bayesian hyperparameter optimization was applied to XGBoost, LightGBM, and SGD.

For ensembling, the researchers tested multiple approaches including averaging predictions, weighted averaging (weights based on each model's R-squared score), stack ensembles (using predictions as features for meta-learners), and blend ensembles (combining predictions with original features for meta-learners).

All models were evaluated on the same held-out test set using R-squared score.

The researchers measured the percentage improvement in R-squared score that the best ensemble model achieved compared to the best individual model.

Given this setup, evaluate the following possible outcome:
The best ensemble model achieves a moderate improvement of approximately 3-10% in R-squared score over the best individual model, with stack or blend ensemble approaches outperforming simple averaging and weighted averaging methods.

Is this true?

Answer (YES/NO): YES